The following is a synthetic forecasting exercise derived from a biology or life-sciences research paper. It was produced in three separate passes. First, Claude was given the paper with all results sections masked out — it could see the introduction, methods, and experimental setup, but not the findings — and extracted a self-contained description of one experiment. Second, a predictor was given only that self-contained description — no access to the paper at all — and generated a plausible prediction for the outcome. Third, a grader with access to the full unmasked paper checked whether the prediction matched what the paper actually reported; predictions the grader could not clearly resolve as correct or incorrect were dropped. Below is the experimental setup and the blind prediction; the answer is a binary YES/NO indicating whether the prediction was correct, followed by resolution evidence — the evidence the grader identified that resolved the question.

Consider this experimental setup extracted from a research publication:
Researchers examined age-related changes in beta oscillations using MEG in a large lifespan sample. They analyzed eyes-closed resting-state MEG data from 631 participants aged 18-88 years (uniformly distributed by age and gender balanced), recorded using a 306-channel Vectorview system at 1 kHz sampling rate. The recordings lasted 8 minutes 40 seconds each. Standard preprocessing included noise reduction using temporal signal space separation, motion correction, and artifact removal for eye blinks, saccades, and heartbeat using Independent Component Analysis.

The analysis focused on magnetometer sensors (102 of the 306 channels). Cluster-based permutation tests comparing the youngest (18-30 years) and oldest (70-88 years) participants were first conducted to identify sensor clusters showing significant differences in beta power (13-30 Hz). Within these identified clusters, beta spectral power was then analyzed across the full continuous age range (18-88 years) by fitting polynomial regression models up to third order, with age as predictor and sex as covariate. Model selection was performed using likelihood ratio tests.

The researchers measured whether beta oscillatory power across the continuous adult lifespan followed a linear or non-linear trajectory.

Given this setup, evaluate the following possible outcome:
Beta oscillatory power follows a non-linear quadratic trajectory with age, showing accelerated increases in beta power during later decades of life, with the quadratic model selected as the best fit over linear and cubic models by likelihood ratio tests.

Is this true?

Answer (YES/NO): NO